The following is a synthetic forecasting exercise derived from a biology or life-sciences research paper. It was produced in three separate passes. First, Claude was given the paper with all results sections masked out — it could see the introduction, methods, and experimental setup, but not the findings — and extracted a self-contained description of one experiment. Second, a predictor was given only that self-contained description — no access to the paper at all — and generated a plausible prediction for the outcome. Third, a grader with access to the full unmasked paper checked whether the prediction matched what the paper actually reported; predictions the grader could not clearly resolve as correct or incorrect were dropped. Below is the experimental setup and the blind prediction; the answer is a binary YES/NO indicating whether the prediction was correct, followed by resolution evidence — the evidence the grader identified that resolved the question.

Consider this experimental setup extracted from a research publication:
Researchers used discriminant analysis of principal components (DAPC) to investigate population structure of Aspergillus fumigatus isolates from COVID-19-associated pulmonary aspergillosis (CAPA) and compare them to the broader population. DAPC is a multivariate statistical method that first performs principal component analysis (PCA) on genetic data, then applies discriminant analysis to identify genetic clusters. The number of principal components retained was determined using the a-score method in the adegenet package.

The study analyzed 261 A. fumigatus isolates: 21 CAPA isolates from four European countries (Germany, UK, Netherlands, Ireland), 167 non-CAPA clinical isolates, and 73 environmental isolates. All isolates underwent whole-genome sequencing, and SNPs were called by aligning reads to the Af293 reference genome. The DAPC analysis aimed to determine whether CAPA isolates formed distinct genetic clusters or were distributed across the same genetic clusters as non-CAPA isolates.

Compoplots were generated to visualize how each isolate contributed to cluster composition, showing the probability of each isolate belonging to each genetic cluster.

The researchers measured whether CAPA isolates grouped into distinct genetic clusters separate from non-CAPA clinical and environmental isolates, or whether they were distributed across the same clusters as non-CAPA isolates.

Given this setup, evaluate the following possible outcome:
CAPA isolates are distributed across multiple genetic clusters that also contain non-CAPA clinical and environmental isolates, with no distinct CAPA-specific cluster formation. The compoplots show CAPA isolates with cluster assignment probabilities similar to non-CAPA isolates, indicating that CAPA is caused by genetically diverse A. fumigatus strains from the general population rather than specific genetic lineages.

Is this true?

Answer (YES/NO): YES